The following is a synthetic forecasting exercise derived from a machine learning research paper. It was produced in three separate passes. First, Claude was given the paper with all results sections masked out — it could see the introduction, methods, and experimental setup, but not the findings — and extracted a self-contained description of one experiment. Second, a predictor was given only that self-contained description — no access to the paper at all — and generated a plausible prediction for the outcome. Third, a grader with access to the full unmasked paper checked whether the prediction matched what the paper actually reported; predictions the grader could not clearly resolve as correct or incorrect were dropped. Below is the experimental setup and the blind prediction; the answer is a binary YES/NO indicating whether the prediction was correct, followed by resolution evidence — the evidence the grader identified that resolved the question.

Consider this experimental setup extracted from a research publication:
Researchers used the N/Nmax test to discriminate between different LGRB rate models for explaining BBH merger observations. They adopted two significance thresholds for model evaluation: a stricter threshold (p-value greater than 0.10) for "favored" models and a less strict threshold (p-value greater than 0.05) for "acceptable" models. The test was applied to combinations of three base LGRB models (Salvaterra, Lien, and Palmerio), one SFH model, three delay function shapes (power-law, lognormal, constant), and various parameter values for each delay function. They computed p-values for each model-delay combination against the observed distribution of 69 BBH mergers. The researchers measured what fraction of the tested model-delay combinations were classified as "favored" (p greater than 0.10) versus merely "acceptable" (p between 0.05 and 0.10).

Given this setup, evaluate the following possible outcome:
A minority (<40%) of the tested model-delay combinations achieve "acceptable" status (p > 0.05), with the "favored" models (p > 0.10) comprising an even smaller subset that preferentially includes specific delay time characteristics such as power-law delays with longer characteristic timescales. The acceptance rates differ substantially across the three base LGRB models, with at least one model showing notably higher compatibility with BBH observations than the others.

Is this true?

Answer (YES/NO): NO